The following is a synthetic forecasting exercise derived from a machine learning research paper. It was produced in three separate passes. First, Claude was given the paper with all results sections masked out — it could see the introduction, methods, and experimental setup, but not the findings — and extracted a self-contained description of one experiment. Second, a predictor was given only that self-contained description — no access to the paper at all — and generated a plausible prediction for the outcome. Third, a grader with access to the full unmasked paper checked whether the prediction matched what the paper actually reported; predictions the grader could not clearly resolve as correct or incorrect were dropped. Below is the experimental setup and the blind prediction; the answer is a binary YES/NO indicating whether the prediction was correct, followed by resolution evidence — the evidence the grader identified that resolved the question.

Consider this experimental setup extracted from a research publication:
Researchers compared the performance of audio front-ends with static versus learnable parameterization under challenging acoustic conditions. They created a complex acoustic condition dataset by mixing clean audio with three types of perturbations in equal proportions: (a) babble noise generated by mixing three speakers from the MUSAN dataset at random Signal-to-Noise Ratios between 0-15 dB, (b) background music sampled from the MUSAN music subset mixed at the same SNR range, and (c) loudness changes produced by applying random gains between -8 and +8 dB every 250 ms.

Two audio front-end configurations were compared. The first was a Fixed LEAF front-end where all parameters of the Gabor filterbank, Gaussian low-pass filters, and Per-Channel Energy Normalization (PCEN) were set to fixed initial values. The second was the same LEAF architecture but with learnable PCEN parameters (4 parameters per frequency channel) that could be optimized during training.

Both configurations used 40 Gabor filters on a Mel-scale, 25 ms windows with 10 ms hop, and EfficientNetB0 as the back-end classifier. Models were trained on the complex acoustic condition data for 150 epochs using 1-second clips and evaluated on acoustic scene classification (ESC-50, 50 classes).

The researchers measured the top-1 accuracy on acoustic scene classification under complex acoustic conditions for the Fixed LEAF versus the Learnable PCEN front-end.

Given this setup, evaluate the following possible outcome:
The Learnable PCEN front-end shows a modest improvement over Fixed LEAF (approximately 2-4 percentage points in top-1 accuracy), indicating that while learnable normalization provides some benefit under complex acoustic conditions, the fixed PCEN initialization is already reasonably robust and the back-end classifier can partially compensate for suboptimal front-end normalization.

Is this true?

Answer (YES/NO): NO